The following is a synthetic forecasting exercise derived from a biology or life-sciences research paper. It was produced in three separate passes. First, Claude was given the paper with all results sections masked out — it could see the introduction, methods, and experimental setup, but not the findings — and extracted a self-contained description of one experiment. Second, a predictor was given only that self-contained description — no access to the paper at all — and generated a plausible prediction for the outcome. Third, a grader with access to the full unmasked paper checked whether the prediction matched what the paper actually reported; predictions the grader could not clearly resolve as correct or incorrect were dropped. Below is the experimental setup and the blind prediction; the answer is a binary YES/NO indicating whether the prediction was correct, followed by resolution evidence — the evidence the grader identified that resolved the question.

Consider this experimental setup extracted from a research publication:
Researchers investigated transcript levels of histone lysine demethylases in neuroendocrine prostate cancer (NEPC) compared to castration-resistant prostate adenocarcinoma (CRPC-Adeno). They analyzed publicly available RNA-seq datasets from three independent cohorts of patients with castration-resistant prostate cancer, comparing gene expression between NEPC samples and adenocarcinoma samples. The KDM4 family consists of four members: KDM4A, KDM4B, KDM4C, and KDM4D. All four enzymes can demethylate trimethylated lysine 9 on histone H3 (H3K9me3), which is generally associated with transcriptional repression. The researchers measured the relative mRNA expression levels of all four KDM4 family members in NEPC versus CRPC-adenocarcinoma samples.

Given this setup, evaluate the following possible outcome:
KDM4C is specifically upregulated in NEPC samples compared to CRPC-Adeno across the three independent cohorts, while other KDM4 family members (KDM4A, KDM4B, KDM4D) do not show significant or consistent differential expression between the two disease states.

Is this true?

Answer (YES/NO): NO